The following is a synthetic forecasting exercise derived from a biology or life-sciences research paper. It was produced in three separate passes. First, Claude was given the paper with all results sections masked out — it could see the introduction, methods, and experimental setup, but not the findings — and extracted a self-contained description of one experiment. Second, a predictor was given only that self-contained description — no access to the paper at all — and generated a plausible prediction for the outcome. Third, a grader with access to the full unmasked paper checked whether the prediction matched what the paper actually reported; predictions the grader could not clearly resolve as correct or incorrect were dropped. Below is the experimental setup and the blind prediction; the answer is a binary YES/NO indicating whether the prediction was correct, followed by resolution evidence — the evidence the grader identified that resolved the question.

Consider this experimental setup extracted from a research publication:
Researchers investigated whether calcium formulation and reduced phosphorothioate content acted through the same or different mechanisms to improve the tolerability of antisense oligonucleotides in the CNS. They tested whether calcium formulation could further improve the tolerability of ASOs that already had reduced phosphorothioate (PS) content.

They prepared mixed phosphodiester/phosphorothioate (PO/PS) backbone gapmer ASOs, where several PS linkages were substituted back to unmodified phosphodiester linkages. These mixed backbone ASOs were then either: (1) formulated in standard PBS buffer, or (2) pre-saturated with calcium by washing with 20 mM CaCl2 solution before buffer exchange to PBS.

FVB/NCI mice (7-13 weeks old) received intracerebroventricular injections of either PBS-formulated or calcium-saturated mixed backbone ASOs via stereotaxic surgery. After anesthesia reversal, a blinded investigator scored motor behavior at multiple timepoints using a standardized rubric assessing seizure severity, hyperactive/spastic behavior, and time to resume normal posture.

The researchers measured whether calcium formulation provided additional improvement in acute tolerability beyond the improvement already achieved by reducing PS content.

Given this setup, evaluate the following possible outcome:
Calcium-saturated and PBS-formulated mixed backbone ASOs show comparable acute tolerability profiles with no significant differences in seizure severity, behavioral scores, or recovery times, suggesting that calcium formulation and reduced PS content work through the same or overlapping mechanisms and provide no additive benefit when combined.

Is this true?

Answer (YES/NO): NO